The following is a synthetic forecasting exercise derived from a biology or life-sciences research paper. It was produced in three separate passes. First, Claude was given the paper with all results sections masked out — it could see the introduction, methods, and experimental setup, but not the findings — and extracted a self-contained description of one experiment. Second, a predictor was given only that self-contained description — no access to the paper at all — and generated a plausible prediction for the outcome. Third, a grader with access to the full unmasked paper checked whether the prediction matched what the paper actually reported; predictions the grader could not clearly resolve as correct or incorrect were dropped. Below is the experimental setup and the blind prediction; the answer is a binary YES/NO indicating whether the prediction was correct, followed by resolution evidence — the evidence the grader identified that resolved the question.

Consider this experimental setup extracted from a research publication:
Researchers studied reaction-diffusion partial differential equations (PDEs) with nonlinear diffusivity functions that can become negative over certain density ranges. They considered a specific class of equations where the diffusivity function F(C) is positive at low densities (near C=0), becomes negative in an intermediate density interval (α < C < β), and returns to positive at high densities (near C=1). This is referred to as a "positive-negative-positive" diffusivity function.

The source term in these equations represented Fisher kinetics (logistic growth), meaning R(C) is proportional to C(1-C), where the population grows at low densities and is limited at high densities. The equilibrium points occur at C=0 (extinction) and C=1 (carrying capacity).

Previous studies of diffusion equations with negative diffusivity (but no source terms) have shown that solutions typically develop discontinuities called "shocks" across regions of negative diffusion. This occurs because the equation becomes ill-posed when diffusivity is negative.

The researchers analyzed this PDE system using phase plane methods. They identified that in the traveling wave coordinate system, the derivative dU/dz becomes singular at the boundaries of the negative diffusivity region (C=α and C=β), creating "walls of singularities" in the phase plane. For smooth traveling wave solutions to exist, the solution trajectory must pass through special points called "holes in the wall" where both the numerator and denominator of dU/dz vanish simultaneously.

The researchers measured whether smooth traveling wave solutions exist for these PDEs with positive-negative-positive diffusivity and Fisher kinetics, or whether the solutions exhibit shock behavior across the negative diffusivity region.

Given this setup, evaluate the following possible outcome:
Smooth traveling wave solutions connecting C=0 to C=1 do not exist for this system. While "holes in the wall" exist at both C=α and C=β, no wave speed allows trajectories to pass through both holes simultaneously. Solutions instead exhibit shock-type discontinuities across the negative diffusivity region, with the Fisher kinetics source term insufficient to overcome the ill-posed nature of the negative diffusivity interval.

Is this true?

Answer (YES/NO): NO